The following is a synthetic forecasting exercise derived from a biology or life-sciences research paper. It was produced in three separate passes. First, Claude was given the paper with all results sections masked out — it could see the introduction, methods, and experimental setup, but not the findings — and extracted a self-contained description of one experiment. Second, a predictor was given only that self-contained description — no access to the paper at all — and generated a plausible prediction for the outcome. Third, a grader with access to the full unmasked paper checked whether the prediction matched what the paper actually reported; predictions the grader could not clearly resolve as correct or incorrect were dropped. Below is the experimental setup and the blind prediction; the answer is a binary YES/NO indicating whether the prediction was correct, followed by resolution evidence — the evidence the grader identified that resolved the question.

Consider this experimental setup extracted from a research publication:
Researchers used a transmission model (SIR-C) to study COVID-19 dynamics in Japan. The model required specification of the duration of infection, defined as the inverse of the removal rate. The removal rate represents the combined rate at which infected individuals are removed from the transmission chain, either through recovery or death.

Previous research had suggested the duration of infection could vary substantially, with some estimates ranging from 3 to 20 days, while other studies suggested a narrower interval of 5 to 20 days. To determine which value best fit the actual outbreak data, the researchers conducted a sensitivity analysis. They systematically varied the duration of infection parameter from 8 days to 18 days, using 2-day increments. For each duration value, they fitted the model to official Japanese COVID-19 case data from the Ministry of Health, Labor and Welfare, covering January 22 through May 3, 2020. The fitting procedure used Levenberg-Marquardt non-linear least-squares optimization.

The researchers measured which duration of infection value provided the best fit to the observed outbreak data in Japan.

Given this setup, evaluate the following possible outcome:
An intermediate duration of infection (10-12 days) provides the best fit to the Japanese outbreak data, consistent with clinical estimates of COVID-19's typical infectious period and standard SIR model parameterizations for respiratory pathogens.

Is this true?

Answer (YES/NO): NO